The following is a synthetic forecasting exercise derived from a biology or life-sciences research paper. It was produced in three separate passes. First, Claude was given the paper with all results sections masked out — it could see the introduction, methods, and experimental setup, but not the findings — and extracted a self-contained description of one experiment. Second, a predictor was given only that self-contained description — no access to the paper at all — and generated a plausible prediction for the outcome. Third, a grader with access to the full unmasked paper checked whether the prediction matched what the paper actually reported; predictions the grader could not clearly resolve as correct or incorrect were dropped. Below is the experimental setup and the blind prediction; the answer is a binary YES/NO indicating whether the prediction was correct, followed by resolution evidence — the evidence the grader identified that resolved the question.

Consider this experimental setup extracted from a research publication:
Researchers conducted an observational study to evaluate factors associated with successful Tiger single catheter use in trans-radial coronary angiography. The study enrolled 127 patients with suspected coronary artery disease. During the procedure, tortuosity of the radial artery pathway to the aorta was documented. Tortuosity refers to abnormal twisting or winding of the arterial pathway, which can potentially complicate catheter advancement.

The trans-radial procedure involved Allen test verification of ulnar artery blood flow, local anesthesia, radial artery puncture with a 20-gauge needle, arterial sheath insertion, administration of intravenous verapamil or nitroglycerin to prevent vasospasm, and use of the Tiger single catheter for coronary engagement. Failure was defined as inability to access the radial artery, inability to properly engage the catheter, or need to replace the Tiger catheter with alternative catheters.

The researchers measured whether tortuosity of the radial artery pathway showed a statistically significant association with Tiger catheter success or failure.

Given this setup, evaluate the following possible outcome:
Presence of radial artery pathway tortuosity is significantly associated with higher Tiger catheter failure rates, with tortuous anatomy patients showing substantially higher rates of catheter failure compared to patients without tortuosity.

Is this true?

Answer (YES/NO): NO